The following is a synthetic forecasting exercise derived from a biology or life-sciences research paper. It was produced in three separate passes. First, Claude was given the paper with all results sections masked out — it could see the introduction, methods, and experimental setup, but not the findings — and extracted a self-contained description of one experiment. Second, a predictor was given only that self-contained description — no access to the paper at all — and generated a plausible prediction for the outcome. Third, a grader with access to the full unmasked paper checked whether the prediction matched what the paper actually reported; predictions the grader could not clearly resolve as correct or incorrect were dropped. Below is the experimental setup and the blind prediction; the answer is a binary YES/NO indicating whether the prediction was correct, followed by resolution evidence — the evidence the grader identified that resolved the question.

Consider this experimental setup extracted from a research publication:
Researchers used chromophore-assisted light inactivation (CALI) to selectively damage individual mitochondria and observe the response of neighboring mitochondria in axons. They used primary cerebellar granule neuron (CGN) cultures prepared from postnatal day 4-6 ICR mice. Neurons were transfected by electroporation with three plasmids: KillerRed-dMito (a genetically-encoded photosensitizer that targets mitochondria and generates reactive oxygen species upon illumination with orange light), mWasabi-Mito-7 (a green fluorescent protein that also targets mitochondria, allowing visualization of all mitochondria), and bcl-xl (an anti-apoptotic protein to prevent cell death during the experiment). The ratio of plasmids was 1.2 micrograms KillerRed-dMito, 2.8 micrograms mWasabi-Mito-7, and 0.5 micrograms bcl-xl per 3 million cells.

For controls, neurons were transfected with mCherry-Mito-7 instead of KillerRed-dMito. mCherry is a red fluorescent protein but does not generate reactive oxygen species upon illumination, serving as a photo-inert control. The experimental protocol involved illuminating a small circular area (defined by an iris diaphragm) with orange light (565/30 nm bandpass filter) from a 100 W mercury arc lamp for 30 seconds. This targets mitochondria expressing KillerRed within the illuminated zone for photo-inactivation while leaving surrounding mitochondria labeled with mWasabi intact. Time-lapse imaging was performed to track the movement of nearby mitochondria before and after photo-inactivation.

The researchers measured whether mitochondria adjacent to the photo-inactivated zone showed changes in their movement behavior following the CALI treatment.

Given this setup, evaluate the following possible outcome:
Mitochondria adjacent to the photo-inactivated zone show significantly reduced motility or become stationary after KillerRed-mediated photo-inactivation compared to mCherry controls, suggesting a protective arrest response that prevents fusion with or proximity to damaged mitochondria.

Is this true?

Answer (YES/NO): NO